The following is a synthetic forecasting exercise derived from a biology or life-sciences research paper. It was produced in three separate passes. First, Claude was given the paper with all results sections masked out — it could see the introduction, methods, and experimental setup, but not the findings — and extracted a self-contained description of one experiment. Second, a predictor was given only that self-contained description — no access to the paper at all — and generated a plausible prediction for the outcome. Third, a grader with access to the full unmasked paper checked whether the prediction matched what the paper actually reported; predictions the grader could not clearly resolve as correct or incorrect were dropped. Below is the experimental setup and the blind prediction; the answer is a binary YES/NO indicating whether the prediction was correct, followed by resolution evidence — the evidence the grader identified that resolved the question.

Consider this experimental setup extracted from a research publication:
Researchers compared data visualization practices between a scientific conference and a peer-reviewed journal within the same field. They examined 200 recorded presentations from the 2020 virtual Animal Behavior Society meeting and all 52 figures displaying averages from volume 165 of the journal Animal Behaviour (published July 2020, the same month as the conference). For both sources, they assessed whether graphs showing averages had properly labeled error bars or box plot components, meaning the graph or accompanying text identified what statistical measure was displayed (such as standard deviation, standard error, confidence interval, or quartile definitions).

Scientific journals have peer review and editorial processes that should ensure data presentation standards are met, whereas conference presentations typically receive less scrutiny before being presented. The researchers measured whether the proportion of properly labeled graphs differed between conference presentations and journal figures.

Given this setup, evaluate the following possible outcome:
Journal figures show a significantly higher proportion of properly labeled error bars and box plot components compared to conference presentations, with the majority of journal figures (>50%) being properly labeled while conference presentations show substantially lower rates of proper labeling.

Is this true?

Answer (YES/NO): YES